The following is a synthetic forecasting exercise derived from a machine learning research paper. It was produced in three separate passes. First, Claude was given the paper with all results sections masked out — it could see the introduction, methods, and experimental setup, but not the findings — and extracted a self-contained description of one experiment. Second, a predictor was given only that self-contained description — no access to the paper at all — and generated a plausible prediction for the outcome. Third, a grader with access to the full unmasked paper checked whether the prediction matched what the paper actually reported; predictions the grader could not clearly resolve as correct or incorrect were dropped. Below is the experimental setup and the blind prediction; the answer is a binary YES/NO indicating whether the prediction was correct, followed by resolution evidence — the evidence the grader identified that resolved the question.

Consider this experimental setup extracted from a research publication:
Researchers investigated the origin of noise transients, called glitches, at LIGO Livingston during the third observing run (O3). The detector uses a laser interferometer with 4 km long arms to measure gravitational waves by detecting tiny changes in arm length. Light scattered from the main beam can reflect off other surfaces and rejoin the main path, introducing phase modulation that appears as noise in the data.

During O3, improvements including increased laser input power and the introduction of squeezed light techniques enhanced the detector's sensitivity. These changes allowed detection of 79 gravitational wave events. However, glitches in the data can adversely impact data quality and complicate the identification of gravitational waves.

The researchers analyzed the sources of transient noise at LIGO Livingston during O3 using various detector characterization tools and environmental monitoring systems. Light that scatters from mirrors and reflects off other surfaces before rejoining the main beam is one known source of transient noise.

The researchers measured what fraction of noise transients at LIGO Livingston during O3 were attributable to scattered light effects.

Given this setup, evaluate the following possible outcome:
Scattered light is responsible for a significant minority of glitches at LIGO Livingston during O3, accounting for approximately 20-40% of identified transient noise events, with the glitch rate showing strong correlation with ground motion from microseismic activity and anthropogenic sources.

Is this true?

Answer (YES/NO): NO